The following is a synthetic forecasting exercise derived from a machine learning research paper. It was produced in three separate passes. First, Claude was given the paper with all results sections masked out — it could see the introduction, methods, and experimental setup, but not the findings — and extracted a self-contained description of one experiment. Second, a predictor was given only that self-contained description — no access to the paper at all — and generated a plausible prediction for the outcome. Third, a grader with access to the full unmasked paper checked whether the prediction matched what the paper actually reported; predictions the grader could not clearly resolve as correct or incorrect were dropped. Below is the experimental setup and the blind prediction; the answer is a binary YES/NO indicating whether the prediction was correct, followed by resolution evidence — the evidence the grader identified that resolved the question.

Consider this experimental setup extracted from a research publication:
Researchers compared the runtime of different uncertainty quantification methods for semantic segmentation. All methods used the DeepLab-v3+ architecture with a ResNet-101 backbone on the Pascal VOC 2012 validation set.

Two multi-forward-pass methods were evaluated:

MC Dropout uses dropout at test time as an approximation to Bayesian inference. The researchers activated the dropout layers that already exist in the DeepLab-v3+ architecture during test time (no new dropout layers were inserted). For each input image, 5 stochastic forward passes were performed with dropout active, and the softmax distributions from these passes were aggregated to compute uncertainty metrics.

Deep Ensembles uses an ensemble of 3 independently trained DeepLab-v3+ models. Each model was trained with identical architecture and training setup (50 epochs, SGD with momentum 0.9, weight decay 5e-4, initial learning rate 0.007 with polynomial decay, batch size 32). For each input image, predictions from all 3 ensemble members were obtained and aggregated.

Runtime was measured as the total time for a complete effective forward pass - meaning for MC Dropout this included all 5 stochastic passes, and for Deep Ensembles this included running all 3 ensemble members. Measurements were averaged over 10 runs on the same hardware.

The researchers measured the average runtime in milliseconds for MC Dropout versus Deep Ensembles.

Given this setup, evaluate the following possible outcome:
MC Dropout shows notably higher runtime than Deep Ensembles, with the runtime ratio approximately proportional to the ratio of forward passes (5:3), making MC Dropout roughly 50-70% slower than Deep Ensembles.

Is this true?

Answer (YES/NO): NO